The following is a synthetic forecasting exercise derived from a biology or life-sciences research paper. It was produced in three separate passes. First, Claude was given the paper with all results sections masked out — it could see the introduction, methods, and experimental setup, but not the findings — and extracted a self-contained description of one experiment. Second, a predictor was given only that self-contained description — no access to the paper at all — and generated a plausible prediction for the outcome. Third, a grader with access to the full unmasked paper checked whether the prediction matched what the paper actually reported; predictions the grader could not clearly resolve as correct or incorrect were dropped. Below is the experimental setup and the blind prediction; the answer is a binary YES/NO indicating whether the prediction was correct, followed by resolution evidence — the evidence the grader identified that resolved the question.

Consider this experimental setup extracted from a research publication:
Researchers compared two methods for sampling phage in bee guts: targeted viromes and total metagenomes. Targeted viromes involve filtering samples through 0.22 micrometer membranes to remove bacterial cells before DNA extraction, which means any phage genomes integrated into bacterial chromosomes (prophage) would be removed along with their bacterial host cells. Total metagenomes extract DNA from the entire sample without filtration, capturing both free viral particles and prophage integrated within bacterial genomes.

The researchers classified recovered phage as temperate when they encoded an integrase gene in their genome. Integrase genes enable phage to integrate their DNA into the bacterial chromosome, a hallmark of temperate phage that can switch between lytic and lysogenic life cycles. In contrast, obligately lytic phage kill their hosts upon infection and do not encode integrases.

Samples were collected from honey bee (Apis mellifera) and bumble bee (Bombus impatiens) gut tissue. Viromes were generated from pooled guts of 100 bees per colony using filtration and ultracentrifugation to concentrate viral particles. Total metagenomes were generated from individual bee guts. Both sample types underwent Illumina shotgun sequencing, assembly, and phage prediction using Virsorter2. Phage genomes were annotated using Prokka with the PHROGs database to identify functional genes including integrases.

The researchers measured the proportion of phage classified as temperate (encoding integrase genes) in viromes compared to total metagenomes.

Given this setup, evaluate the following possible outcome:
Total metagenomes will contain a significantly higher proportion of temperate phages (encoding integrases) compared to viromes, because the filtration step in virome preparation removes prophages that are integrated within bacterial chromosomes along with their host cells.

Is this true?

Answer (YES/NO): YES